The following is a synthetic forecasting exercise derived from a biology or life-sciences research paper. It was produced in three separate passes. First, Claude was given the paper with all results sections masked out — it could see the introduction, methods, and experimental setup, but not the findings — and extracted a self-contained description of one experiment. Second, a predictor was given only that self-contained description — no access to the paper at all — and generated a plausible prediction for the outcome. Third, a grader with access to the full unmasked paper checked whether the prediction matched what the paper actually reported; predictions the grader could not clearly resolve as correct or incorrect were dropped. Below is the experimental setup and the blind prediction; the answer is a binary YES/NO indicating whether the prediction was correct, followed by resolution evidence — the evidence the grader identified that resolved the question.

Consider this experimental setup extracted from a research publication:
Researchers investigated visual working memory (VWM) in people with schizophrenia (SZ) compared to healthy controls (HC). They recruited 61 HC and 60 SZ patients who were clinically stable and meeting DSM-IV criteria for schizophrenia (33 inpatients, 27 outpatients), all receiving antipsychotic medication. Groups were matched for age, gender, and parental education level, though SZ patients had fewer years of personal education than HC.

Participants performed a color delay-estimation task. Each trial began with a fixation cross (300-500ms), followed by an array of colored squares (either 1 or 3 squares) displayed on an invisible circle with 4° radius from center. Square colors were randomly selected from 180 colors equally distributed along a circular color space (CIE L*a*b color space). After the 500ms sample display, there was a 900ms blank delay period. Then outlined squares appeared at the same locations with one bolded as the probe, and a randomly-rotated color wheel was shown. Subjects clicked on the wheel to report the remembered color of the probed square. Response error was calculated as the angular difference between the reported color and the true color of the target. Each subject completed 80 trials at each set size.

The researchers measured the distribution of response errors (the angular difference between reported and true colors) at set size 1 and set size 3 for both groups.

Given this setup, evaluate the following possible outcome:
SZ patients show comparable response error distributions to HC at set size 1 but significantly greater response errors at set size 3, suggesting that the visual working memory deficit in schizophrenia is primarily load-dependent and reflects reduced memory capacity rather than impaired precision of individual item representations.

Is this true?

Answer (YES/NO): NO